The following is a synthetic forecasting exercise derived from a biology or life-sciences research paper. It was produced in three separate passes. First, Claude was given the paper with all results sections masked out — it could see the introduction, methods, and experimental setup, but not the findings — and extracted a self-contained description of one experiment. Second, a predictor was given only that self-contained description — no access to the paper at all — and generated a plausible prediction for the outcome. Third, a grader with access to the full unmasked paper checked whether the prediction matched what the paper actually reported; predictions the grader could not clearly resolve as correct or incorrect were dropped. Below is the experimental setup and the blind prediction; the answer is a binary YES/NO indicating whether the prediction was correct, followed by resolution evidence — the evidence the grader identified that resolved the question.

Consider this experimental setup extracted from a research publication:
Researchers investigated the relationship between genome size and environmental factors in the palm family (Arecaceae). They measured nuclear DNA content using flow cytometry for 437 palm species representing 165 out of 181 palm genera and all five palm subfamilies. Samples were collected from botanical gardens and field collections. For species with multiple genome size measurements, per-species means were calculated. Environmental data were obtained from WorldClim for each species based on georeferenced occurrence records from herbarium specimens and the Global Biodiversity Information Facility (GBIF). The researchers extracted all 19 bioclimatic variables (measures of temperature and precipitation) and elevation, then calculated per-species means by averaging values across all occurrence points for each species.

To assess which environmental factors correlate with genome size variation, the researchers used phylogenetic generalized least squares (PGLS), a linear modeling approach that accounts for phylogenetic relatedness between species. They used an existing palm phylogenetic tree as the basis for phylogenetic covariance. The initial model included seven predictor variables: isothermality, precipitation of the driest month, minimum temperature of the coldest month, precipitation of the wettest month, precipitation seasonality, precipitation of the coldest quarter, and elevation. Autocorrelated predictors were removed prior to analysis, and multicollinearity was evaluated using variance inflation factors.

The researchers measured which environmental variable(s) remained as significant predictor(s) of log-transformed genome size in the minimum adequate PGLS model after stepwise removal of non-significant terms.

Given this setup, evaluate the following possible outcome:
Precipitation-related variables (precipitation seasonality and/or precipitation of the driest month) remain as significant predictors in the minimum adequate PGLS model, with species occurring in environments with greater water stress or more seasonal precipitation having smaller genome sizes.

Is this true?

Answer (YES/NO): YES